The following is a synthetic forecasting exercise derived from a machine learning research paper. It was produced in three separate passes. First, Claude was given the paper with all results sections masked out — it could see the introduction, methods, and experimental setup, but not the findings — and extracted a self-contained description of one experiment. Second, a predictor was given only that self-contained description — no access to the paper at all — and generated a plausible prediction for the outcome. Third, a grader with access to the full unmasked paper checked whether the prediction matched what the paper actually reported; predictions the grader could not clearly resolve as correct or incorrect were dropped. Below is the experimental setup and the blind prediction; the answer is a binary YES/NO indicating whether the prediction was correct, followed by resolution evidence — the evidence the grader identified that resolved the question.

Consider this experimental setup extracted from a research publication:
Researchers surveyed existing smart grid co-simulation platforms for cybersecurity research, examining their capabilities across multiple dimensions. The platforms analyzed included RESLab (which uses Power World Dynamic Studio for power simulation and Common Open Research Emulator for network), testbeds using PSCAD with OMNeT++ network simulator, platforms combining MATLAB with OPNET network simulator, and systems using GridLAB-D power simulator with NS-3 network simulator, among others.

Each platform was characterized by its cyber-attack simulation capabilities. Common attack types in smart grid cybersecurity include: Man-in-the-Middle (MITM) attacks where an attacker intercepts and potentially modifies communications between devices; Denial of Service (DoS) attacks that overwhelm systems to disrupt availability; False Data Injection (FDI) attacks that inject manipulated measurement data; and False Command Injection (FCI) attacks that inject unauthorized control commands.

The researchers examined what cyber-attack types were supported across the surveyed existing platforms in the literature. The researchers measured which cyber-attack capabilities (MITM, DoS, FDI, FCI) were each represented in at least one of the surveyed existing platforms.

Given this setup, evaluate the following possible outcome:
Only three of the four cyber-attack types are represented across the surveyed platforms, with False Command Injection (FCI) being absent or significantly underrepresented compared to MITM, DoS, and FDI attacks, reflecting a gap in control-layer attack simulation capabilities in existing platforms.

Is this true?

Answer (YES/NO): NO